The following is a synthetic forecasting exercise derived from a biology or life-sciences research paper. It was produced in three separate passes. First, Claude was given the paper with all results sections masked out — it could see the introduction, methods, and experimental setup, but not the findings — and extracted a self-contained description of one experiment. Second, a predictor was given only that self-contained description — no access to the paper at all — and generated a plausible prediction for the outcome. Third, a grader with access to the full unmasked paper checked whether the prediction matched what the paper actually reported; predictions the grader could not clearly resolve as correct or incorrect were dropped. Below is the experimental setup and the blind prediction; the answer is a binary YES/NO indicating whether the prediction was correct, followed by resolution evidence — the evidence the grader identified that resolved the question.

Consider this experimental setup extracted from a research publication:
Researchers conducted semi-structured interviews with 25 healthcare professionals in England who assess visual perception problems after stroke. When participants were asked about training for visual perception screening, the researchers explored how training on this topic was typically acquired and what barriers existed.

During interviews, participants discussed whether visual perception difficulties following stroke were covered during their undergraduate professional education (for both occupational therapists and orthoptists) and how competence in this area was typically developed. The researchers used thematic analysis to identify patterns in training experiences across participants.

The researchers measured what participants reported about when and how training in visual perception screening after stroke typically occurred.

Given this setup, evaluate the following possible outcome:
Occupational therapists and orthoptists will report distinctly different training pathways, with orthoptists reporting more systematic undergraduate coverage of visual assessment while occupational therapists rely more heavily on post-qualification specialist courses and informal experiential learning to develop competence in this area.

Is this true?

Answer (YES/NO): NO